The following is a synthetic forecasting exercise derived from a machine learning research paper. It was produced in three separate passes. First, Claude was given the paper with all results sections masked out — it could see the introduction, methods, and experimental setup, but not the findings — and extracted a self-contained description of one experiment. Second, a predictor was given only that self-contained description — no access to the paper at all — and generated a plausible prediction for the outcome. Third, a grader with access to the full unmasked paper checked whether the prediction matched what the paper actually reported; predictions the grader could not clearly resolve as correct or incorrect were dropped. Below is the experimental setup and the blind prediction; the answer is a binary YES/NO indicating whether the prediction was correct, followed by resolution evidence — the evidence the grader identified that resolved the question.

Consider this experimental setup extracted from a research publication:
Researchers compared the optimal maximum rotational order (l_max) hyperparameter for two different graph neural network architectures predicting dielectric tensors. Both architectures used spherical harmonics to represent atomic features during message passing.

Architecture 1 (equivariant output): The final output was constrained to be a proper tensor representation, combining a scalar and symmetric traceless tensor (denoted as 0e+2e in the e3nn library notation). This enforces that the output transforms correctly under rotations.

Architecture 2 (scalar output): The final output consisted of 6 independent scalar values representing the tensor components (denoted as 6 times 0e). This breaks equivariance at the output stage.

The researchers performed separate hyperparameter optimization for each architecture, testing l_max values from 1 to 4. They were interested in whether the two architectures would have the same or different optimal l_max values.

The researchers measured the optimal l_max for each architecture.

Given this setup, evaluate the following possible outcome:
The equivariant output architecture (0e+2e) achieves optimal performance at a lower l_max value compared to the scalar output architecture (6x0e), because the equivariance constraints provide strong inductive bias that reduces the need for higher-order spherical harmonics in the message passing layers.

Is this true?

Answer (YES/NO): NO